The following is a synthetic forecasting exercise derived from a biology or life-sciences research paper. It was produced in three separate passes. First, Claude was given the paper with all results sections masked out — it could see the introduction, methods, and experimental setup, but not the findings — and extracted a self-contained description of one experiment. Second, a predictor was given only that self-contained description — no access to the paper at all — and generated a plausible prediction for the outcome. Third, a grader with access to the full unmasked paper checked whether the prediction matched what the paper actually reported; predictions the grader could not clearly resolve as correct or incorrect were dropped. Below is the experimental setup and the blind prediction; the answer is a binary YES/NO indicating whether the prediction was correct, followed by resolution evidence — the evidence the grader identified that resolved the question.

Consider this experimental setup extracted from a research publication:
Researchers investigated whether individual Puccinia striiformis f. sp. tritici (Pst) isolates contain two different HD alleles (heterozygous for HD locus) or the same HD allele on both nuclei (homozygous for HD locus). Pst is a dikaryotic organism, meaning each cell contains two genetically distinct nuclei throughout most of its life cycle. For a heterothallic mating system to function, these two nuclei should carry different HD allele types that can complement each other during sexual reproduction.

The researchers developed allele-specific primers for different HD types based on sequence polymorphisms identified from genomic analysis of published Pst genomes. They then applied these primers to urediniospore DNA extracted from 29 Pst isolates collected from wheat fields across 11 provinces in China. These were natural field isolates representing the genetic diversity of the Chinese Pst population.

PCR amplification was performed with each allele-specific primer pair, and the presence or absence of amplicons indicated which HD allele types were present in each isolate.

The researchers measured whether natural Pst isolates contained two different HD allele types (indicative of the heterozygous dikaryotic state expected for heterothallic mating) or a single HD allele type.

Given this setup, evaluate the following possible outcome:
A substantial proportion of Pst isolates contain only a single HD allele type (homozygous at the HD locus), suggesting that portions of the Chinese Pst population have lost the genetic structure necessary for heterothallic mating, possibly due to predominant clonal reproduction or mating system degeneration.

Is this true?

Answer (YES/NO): NO